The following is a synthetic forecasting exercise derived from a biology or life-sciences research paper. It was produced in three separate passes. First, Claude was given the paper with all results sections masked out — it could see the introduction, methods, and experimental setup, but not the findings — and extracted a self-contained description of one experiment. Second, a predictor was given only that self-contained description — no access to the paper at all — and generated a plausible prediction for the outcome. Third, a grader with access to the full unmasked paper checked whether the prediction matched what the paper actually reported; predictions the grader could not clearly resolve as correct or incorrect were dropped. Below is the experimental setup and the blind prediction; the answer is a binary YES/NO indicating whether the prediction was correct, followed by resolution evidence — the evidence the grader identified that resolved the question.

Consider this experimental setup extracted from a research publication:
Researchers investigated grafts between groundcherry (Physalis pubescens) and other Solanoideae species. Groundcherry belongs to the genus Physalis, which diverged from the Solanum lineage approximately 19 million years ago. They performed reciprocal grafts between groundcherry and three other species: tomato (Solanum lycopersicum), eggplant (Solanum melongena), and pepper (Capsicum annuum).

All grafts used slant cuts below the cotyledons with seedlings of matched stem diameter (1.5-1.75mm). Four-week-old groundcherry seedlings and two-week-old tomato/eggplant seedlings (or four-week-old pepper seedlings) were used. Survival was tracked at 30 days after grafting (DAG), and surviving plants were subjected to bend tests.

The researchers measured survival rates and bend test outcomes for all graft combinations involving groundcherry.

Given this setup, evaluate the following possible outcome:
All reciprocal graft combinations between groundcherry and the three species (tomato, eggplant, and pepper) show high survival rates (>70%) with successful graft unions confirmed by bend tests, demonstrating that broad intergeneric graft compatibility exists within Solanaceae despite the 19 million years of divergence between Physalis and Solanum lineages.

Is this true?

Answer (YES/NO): NO